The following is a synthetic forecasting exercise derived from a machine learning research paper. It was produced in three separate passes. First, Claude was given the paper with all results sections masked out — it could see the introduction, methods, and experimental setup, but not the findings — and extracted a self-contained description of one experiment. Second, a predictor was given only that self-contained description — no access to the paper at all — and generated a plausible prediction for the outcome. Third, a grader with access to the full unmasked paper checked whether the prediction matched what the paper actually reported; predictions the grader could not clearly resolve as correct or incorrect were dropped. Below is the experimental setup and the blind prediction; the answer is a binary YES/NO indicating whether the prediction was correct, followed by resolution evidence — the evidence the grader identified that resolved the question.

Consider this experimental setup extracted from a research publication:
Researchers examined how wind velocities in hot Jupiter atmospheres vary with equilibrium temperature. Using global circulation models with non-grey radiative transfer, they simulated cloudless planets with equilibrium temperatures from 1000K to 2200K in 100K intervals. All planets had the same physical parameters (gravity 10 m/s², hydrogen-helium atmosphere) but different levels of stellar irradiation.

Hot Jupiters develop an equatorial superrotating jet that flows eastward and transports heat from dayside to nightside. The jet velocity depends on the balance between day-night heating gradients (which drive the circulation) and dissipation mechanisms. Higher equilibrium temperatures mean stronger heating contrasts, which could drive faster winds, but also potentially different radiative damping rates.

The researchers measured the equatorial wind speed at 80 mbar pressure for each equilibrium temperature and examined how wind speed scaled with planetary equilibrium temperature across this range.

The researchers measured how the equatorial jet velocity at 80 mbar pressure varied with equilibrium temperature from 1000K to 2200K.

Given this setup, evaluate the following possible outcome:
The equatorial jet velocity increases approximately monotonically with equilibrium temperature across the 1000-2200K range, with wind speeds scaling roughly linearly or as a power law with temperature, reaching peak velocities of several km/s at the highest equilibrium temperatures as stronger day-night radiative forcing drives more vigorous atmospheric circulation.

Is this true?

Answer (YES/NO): YES